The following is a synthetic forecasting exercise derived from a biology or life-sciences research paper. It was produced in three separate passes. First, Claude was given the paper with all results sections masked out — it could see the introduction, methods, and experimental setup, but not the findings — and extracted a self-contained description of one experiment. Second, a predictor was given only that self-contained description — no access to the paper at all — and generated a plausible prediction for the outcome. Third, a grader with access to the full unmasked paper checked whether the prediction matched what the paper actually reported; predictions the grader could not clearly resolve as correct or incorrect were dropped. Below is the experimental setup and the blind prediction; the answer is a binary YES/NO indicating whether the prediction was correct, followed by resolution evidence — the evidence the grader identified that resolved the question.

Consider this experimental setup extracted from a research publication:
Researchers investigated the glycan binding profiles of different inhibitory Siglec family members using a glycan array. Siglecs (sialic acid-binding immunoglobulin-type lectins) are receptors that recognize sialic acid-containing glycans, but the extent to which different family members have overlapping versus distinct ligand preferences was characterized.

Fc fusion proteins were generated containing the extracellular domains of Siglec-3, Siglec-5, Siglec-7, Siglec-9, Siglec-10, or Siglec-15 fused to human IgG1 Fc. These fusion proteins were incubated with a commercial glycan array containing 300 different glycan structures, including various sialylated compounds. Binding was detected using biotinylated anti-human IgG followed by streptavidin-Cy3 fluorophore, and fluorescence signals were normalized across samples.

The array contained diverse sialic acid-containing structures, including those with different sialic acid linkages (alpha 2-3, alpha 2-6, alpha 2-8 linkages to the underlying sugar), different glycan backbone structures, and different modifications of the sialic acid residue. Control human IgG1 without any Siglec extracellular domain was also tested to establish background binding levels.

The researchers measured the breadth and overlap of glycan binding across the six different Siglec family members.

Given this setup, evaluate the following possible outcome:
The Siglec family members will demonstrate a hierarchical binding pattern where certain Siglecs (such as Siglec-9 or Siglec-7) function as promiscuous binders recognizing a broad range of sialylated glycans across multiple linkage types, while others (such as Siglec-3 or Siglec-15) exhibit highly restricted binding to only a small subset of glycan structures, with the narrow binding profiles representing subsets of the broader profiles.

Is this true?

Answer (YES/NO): NO